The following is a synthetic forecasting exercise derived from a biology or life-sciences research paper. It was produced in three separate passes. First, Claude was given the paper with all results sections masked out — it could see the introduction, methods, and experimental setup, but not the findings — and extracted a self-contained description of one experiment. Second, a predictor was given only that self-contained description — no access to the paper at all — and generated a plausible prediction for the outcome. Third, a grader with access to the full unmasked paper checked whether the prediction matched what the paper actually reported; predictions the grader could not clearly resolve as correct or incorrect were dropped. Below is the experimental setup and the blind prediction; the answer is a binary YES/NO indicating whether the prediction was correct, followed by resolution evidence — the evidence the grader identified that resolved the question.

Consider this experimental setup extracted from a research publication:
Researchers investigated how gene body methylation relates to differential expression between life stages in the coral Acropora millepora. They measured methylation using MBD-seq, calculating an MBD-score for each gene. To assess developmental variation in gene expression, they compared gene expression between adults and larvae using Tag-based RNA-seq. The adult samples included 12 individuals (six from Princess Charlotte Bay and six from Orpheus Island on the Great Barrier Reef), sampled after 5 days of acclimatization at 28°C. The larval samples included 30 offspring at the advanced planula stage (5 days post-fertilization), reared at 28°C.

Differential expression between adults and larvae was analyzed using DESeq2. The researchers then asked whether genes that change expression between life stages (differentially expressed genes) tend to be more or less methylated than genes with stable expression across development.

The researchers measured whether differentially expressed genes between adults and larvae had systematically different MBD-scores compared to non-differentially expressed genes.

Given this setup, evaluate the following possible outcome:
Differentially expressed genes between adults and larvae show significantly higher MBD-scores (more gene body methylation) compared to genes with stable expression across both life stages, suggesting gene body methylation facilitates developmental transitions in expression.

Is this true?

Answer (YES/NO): NO